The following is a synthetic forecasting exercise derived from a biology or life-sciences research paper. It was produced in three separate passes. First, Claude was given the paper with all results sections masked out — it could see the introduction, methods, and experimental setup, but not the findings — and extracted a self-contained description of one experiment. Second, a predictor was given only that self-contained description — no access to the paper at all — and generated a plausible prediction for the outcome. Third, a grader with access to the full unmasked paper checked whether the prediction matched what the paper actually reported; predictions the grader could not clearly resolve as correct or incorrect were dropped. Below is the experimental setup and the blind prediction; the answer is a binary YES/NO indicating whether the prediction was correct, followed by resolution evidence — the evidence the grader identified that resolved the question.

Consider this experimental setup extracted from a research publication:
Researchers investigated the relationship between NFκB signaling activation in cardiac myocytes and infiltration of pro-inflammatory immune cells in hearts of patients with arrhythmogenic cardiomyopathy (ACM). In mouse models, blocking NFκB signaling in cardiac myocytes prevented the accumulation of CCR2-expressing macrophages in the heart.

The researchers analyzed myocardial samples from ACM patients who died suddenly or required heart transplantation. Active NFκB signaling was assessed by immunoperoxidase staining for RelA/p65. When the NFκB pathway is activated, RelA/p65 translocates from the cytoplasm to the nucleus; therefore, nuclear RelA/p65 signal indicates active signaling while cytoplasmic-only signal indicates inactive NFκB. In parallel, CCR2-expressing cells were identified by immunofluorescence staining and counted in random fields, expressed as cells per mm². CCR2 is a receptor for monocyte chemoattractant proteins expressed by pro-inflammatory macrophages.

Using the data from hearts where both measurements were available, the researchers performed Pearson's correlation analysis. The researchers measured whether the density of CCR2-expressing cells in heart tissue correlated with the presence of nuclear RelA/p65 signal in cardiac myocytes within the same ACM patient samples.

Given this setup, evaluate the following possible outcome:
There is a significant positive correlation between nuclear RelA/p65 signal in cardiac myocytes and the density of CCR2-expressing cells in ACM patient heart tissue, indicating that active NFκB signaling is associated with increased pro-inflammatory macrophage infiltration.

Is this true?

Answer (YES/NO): YES